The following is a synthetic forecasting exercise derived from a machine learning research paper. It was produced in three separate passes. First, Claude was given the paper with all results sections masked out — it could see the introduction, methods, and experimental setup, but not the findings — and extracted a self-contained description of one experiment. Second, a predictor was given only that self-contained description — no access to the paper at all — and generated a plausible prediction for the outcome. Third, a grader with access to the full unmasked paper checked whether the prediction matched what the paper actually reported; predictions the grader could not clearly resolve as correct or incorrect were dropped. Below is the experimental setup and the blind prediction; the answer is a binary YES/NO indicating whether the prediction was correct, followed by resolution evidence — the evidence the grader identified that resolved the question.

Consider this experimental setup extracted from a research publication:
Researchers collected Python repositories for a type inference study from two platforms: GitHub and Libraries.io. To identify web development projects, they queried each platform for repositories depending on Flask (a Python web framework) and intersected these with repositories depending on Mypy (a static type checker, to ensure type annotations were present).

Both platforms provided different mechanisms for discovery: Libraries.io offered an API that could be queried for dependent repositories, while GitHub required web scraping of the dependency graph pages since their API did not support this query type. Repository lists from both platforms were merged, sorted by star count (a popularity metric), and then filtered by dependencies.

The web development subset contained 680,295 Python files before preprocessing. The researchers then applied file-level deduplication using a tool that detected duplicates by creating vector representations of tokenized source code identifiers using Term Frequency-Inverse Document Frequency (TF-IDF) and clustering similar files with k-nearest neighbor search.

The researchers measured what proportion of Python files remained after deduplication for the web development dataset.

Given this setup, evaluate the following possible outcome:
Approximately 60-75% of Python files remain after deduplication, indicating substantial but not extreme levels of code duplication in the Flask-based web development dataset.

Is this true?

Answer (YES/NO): NO